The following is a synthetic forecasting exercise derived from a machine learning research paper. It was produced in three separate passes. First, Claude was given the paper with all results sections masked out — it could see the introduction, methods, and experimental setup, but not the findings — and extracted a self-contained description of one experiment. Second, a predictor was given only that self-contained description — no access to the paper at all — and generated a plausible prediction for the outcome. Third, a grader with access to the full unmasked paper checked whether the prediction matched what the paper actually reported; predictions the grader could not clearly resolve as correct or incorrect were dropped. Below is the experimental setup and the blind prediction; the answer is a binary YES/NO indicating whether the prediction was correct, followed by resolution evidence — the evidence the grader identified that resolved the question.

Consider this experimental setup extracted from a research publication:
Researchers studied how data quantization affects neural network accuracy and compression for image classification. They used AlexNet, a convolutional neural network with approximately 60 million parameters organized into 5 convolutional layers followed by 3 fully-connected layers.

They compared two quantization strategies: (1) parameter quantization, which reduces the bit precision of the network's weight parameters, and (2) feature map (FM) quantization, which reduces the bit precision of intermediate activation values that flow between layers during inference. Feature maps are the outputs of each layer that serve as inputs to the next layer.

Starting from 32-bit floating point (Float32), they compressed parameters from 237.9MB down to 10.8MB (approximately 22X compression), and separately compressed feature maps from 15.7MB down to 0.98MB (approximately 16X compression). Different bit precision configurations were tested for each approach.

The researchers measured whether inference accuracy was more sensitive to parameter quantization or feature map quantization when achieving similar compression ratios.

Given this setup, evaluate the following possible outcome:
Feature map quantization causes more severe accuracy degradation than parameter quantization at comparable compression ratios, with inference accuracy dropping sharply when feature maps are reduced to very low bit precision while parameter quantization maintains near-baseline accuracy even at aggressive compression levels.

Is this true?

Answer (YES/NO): YES